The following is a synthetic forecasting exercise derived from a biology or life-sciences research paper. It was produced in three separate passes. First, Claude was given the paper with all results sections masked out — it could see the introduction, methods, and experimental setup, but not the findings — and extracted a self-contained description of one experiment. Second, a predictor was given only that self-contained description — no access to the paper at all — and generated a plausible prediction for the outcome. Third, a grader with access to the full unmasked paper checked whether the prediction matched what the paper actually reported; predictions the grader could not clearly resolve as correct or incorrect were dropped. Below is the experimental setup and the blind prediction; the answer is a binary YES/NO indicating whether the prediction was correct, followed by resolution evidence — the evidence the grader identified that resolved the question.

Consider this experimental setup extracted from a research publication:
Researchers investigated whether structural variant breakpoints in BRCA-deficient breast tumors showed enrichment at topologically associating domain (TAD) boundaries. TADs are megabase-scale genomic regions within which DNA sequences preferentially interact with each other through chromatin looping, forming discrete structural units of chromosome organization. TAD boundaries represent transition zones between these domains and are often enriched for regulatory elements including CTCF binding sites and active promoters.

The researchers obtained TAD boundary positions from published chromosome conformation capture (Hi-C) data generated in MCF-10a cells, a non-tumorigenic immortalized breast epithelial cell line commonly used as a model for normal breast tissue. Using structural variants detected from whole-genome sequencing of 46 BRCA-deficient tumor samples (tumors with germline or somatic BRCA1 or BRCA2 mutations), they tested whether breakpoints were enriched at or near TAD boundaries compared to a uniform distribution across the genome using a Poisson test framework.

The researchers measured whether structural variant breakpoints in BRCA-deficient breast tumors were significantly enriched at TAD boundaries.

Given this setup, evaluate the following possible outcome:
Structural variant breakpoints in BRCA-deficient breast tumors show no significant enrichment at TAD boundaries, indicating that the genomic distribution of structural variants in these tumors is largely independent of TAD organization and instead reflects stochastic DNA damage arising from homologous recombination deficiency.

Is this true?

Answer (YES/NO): NO